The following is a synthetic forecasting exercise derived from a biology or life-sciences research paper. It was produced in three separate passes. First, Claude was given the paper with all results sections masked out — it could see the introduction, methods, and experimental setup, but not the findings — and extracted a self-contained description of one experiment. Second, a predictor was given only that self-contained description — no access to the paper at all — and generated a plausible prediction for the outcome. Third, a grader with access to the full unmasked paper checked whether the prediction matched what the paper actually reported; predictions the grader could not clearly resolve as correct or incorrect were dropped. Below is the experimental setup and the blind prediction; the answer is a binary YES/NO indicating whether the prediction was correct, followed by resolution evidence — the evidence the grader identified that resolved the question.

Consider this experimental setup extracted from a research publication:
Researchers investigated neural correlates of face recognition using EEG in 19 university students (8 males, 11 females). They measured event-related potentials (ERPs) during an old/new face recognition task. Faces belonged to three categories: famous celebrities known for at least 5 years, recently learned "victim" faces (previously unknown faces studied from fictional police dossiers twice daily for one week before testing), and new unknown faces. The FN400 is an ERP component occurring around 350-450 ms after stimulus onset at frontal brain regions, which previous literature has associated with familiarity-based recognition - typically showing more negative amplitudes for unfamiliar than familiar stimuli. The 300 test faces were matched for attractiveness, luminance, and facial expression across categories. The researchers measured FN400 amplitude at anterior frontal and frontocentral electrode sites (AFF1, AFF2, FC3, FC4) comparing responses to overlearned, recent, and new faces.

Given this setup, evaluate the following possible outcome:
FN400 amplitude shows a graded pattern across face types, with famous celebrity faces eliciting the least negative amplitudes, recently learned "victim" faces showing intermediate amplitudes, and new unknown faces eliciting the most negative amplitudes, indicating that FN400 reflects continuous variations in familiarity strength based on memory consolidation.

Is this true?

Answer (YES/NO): NO